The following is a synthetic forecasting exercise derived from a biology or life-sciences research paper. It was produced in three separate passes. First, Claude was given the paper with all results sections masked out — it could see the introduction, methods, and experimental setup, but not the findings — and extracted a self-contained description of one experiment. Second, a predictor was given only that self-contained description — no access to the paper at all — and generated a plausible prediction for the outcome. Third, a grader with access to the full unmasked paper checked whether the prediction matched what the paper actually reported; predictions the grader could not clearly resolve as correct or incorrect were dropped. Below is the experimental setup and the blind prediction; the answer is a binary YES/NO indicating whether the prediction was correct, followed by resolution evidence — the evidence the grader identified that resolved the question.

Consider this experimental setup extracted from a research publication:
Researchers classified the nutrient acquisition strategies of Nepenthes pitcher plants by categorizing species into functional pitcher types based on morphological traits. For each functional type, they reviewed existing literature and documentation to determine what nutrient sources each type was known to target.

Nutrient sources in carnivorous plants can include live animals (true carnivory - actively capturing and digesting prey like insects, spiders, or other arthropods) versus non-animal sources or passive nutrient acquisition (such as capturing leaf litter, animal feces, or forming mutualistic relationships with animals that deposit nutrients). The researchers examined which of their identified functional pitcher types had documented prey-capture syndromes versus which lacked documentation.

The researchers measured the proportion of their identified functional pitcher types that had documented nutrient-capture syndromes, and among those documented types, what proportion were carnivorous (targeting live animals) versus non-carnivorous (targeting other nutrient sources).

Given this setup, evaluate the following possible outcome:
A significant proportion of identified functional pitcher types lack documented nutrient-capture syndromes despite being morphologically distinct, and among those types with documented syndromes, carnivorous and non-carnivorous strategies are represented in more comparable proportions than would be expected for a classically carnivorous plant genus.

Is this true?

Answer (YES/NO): NO